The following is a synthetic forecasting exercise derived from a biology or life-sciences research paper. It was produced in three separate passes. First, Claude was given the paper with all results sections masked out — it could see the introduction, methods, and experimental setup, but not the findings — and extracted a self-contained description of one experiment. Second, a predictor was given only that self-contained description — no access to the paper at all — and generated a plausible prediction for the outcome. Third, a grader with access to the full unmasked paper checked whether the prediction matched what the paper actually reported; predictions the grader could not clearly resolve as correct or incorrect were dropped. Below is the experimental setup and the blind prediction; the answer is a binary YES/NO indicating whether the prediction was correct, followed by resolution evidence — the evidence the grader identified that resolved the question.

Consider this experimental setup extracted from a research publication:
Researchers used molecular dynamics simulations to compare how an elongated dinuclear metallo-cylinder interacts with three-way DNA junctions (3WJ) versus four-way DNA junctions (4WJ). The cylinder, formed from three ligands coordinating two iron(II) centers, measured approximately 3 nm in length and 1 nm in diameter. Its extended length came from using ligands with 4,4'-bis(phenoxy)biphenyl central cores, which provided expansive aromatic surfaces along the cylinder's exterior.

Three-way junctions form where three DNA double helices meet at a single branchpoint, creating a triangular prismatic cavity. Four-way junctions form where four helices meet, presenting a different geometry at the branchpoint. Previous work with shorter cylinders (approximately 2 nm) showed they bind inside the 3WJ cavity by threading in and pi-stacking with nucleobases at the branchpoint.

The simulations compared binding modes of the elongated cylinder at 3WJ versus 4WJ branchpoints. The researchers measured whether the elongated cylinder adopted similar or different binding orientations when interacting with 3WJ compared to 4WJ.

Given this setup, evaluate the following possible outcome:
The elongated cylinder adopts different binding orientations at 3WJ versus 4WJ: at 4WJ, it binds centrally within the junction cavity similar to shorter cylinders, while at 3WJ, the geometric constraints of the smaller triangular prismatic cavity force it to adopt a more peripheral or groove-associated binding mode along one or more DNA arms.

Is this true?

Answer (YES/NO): NO